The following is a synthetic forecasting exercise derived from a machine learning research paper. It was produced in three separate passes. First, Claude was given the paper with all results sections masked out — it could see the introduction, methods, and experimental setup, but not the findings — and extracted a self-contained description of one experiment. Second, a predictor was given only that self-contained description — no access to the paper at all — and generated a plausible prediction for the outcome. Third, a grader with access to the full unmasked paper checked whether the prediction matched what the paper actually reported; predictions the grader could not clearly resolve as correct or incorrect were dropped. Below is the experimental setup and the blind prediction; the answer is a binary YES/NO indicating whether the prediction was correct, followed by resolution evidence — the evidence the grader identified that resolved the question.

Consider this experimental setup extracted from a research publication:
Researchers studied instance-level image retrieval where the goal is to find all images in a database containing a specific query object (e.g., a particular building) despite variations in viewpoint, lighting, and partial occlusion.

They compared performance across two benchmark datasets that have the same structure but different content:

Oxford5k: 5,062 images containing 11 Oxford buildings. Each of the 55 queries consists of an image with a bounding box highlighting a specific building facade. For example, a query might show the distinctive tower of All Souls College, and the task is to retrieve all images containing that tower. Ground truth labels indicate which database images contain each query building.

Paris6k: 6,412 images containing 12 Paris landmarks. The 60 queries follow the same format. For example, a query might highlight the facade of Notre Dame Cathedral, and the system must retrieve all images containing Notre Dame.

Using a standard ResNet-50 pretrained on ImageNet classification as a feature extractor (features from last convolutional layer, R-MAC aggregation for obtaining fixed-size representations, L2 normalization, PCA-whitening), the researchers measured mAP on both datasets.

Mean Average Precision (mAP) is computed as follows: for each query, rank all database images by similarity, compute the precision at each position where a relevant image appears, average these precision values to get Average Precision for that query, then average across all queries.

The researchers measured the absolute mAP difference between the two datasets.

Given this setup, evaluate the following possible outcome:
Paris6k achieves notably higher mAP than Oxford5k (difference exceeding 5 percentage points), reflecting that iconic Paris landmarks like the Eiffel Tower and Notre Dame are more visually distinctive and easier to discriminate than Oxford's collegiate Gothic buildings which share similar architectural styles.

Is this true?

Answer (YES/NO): YES